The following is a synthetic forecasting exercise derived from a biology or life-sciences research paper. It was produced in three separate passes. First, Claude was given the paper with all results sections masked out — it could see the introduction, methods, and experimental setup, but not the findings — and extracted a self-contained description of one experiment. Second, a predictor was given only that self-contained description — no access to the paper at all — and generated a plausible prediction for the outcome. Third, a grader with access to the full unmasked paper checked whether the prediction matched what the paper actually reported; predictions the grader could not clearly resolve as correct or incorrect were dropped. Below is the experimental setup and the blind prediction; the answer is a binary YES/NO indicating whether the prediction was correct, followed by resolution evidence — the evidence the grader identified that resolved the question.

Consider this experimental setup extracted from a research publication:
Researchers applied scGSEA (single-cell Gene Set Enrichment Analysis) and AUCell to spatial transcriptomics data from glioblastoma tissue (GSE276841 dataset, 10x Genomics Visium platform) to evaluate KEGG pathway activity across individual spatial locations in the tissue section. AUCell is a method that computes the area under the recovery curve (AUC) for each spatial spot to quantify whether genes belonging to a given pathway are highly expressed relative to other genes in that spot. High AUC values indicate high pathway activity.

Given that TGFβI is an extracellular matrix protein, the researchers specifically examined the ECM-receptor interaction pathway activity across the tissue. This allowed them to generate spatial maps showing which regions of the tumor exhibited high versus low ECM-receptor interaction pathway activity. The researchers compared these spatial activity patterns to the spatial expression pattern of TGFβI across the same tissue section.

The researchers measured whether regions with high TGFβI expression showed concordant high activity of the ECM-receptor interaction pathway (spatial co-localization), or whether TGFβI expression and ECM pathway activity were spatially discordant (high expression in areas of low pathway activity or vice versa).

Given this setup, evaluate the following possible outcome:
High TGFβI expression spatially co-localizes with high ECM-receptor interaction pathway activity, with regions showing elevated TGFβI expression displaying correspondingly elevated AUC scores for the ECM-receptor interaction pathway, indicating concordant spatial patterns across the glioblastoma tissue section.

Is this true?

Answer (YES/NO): NO